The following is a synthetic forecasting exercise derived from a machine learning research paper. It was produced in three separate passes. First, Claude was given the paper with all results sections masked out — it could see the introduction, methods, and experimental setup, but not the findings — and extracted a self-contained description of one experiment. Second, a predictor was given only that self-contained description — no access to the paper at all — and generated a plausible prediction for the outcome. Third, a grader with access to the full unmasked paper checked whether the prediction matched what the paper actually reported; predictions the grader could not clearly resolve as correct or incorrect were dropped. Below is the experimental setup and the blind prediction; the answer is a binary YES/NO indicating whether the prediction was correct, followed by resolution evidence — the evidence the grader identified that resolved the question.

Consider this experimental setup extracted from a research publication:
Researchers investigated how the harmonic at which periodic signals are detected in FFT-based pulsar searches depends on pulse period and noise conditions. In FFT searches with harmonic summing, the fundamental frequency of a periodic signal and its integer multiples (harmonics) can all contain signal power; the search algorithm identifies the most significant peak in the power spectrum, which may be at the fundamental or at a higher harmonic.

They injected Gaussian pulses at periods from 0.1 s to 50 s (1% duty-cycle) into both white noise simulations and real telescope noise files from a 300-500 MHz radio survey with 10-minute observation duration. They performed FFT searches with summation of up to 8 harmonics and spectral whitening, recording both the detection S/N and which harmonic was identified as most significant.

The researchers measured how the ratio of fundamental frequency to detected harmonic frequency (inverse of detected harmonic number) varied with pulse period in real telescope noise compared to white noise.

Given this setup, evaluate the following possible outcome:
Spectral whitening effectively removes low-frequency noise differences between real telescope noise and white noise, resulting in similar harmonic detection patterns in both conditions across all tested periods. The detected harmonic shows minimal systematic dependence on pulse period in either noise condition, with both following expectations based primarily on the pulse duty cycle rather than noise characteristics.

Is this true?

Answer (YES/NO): NO